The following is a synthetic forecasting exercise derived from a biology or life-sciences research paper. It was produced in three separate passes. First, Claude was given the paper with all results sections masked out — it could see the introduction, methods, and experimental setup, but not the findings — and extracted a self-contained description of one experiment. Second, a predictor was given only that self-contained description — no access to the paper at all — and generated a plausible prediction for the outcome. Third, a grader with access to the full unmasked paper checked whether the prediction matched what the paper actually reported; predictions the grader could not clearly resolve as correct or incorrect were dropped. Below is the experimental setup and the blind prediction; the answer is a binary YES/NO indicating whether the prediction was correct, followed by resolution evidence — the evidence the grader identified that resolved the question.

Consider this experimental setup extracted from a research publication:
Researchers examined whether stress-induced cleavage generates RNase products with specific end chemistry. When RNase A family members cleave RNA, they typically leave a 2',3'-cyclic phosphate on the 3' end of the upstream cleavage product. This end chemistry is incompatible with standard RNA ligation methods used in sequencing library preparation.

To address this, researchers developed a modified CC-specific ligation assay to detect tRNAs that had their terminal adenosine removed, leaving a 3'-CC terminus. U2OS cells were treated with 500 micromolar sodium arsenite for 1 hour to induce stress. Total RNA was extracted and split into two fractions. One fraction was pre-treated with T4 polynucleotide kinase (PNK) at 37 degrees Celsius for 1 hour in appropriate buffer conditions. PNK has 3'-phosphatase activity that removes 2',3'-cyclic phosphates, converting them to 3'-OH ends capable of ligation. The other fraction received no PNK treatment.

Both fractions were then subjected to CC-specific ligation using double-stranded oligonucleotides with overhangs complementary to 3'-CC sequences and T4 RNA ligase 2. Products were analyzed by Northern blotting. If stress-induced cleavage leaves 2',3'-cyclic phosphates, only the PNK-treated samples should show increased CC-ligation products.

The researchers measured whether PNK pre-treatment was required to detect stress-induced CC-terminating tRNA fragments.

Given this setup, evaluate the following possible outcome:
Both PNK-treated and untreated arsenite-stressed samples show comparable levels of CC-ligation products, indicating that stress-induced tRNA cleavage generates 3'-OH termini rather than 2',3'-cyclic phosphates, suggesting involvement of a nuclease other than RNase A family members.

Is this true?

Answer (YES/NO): NO